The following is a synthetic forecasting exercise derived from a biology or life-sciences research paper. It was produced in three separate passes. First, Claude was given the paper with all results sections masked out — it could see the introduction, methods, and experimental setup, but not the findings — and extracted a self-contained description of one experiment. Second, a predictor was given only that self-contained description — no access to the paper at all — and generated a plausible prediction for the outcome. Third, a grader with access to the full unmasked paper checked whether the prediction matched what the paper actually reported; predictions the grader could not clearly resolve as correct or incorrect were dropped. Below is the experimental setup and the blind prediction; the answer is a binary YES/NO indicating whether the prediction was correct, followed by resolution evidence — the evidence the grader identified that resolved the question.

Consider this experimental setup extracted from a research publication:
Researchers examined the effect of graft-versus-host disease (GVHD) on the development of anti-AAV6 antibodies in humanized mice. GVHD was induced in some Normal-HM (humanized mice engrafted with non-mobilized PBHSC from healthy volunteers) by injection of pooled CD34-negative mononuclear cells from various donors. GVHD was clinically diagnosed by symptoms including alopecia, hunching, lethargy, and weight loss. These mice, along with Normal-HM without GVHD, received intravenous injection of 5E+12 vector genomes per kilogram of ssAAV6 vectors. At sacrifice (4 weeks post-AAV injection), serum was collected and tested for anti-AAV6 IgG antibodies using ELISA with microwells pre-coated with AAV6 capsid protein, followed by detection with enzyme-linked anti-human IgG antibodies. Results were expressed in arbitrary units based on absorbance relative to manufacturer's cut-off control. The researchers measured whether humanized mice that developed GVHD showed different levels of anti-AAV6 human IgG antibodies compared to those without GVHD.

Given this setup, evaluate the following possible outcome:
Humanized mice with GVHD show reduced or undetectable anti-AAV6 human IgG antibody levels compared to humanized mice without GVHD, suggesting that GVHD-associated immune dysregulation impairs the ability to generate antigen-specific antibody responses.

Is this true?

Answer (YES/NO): NO